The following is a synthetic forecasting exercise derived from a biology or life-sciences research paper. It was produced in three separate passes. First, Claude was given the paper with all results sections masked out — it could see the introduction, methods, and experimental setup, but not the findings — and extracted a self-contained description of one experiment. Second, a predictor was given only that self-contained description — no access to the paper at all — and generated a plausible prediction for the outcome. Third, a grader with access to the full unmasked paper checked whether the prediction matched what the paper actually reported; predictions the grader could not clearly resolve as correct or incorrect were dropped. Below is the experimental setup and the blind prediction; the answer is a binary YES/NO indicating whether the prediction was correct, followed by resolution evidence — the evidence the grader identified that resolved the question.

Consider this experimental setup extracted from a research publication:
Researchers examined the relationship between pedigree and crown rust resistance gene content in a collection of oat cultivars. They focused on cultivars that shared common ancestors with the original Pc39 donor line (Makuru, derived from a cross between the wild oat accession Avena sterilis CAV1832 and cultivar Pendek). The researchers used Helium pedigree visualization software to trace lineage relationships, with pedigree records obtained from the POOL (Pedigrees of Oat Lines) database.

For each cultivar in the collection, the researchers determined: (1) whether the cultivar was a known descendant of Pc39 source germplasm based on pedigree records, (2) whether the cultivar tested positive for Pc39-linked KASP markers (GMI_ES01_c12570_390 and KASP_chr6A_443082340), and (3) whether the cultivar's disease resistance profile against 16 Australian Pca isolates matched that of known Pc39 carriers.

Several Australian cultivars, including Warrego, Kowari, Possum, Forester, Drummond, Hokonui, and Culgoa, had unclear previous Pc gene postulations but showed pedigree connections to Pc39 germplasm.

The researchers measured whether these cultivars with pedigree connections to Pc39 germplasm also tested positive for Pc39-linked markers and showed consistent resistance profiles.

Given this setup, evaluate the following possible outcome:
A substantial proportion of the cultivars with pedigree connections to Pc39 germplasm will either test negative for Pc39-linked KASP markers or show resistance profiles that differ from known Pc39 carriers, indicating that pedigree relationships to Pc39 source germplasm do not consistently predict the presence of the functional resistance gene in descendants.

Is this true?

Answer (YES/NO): NO